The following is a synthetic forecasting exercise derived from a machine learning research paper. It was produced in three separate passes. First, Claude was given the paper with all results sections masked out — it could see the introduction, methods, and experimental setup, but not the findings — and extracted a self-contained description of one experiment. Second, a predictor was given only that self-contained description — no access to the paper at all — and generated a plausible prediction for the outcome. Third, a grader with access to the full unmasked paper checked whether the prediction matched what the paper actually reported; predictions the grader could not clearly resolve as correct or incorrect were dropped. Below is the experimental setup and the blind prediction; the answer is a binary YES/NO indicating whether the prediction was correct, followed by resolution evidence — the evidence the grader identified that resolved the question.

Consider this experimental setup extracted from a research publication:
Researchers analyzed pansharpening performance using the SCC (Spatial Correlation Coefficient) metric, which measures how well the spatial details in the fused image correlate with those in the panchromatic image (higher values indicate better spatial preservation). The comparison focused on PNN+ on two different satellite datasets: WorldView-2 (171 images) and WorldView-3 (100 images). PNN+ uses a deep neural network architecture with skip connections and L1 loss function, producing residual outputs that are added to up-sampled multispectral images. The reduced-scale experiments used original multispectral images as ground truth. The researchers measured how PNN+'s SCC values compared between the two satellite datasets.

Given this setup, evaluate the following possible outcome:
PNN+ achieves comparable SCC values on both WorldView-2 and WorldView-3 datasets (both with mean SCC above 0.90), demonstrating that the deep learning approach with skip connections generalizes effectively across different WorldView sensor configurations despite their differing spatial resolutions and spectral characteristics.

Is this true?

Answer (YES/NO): NO